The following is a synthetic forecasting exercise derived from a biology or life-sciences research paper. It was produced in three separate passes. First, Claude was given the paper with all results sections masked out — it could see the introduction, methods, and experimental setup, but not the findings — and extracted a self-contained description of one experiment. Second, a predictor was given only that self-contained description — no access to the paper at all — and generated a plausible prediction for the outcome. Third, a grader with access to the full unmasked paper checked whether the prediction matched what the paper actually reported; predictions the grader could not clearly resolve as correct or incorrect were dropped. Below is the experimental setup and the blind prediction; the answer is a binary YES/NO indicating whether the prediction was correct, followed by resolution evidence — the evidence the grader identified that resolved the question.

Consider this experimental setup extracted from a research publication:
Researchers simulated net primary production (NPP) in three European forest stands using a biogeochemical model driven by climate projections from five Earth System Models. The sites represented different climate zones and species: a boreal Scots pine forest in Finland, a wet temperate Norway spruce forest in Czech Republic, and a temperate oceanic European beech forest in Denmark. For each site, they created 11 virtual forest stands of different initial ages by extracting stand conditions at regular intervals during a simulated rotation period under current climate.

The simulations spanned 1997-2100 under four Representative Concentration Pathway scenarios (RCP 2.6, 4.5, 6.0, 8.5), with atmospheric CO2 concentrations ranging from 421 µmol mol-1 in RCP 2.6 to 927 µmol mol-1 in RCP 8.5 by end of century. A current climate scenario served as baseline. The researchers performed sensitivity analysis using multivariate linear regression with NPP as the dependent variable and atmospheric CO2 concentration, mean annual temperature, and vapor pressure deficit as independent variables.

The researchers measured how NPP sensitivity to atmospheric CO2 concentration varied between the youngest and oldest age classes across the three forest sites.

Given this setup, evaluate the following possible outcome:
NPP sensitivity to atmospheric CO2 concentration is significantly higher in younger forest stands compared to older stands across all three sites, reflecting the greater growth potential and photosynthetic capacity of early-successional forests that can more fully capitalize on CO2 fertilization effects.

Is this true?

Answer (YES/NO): NO